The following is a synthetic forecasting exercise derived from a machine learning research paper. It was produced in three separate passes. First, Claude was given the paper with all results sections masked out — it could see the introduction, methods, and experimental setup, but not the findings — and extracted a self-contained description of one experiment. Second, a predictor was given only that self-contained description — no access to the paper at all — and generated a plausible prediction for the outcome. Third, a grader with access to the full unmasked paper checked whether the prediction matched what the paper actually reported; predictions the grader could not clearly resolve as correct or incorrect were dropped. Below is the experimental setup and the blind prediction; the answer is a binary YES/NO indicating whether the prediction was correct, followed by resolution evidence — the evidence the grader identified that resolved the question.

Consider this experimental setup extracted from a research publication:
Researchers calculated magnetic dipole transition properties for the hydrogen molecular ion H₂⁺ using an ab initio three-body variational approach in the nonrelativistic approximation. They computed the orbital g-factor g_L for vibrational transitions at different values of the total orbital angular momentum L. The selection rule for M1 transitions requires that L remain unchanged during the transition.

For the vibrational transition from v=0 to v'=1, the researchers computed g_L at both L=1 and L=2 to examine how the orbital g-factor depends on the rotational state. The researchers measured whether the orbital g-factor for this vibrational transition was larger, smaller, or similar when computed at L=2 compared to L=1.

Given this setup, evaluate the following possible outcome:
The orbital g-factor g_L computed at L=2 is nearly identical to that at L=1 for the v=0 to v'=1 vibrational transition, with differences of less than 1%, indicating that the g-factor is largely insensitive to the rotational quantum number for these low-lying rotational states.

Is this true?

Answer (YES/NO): YES